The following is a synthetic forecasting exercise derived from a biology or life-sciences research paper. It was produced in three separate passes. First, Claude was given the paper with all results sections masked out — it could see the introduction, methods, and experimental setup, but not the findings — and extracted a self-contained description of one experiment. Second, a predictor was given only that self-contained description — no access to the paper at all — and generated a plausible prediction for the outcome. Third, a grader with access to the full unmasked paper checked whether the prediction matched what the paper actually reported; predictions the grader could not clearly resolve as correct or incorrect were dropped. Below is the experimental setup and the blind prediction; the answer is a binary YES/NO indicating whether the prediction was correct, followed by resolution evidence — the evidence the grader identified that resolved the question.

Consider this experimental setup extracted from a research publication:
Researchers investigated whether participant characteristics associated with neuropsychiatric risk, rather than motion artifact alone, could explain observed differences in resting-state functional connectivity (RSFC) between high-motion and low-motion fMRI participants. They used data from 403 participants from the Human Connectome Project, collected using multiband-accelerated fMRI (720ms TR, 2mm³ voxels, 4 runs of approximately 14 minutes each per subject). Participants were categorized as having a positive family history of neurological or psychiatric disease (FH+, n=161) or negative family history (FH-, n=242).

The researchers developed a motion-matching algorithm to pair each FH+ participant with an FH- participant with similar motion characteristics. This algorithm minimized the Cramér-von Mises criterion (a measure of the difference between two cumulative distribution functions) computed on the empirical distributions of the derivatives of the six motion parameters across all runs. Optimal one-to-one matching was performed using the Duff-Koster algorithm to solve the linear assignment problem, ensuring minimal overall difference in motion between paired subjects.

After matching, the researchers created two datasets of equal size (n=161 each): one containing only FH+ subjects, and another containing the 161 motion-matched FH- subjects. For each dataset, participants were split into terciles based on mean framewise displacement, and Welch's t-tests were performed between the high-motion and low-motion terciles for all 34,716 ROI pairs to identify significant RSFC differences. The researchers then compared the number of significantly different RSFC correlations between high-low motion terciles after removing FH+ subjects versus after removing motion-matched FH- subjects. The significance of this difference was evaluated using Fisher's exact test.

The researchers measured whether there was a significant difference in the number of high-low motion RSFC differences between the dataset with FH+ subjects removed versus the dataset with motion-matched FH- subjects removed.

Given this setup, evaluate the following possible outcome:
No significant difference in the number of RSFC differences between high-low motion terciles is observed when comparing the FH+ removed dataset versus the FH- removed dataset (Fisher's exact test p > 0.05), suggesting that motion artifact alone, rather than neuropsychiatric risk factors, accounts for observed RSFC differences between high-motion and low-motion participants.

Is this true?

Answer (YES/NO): NO